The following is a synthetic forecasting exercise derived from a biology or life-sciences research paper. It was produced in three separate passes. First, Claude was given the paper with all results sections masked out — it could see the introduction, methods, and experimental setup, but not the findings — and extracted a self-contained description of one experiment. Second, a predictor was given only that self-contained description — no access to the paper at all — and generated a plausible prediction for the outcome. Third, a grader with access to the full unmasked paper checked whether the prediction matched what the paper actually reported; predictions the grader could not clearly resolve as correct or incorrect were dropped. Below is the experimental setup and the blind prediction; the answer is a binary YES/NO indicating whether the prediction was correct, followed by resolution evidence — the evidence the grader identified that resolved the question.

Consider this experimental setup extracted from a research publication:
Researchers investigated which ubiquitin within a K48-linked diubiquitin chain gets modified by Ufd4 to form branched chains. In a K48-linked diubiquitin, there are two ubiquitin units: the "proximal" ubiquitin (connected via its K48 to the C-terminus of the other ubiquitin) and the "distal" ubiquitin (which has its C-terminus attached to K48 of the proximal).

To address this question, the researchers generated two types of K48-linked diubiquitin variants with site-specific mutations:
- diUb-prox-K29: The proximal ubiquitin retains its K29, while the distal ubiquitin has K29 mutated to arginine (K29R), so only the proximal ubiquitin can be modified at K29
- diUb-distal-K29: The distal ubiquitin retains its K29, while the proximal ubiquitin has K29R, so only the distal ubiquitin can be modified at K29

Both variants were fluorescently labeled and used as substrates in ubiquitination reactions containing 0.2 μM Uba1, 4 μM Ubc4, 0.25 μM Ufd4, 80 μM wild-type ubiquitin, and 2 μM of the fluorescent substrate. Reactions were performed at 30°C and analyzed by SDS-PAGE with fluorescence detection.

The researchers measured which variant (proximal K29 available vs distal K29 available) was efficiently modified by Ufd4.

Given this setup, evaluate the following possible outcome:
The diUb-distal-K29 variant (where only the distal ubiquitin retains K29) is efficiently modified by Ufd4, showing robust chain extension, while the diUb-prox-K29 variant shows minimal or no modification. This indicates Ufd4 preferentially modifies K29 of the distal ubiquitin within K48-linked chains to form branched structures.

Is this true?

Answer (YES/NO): NO